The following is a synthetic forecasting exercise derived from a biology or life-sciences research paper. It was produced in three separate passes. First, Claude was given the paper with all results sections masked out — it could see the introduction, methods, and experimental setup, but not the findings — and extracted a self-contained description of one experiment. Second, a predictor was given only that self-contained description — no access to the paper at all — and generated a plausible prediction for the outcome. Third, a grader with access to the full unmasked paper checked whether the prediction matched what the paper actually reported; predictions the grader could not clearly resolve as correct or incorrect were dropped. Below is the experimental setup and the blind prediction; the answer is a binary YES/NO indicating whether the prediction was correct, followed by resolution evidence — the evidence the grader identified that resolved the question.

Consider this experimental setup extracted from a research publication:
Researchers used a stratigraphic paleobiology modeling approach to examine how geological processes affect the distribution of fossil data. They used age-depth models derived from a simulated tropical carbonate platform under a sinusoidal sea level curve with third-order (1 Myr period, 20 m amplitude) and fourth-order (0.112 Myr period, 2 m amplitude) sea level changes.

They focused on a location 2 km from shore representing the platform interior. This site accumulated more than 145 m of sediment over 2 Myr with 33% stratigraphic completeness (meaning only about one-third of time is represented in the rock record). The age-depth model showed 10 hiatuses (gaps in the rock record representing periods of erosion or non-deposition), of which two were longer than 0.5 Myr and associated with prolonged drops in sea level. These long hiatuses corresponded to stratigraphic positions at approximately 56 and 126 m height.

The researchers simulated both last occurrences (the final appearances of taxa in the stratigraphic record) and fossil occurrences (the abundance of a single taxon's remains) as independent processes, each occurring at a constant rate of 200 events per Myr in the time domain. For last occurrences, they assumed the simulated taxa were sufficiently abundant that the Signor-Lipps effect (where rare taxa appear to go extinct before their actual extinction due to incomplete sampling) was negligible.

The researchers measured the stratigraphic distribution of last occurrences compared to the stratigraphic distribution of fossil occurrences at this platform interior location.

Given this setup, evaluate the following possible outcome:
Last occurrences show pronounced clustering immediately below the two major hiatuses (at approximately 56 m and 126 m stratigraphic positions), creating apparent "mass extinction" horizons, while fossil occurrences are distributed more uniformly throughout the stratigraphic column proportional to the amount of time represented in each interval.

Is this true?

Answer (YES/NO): YES